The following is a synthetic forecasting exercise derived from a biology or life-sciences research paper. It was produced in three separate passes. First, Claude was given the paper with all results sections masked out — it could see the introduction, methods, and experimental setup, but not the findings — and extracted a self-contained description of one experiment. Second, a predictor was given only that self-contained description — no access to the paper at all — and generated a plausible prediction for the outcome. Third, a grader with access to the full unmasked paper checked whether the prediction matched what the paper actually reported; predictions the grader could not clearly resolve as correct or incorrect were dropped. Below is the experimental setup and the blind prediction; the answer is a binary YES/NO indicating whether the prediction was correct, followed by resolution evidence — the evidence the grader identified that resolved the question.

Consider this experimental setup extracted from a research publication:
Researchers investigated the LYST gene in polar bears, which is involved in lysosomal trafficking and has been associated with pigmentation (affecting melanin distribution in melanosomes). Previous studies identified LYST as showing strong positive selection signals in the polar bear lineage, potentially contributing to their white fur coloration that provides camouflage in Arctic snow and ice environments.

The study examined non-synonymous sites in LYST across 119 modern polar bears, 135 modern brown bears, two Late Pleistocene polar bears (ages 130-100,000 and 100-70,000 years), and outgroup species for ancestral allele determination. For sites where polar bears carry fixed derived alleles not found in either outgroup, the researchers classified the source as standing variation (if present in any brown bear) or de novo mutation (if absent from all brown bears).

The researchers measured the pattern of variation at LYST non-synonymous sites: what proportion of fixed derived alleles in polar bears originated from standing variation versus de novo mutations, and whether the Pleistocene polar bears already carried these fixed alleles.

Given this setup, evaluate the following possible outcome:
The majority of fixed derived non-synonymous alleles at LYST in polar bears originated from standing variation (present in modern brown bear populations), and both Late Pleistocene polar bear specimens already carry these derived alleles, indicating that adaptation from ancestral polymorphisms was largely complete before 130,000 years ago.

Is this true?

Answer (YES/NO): NO